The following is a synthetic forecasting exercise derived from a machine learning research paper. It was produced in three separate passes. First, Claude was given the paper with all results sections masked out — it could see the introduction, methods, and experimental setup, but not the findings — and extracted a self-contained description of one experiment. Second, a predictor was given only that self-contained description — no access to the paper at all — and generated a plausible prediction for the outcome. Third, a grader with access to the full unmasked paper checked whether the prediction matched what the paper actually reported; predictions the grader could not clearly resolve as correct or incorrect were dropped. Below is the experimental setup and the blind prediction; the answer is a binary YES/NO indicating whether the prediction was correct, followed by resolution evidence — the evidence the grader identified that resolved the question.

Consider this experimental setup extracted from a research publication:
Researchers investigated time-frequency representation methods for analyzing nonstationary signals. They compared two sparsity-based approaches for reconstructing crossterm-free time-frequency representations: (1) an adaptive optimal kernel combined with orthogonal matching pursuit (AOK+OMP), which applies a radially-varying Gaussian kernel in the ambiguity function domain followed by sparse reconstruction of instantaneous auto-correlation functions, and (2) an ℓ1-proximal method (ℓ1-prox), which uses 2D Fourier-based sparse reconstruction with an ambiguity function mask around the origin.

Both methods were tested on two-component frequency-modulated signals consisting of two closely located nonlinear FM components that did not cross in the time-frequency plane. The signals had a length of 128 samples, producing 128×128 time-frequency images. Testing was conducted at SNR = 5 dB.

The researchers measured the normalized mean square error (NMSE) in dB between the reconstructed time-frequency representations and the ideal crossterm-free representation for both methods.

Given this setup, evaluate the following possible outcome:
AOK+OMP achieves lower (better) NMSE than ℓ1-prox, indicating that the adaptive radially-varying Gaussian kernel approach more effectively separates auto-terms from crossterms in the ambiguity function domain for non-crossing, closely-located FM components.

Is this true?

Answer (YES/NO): NO